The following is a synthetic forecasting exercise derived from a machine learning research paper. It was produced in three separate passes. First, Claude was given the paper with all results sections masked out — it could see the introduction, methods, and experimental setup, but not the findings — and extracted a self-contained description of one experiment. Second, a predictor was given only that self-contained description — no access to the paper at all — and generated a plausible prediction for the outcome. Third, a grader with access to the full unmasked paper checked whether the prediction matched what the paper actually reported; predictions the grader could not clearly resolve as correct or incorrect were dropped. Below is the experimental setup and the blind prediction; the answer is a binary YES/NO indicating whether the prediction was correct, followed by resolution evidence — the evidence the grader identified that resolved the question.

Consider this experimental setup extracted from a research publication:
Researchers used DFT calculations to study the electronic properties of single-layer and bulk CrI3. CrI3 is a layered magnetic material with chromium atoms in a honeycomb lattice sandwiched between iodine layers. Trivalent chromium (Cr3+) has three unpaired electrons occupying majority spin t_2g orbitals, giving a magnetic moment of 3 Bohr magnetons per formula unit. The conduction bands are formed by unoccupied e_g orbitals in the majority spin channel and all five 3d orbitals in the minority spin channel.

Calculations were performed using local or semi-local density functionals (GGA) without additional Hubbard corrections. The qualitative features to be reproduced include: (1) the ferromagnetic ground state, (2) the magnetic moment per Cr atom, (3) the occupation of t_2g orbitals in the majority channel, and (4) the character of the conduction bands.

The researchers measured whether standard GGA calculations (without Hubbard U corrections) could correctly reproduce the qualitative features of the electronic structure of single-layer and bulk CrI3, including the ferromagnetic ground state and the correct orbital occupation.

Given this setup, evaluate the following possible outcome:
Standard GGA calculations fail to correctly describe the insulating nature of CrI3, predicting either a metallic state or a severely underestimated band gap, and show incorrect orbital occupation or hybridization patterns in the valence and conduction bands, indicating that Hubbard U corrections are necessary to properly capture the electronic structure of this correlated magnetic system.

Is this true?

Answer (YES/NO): NO